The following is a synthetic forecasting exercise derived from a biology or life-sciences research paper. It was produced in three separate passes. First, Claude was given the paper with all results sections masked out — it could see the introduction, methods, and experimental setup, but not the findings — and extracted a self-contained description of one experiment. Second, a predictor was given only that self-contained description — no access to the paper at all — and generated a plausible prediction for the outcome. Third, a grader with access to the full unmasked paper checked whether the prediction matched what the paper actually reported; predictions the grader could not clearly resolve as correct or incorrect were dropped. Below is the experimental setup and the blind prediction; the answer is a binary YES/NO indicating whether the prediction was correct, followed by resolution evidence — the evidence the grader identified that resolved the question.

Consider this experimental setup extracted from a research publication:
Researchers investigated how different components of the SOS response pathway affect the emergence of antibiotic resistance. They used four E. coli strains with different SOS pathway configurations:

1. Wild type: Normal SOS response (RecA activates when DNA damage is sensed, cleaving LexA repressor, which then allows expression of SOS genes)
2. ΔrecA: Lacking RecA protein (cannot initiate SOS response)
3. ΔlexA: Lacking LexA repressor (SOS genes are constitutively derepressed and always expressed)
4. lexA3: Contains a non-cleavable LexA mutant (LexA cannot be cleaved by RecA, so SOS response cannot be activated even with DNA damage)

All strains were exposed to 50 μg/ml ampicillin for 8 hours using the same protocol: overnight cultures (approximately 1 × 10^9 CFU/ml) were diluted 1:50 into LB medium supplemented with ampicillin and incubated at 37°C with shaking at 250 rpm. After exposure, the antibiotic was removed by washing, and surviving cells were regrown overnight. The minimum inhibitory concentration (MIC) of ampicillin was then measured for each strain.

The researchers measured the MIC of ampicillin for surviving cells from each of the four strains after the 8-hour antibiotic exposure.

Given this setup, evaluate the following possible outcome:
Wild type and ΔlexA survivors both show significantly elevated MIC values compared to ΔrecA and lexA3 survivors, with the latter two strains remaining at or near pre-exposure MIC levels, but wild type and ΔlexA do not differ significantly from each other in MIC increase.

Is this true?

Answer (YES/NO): NO